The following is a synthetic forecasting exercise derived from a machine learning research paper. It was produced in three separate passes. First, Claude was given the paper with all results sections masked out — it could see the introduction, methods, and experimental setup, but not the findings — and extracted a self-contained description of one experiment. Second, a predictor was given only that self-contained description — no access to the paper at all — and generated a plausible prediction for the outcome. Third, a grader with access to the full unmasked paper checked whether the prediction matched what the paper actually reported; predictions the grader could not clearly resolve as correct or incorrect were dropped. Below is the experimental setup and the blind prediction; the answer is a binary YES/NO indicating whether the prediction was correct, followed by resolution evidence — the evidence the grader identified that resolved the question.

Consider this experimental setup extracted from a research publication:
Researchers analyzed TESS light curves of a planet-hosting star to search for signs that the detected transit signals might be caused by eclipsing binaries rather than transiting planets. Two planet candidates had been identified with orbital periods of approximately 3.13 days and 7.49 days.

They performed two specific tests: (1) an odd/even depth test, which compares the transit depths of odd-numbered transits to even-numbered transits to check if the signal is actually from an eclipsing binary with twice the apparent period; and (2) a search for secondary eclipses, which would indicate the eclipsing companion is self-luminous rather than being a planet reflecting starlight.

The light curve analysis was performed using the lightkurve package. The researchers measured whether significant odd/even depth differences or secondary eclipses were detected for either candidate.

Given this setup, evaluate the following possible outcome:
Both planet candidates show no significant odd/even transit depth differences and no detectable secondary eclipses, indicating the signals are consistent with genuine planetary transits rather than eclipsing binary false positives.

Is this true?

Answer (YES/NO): YES